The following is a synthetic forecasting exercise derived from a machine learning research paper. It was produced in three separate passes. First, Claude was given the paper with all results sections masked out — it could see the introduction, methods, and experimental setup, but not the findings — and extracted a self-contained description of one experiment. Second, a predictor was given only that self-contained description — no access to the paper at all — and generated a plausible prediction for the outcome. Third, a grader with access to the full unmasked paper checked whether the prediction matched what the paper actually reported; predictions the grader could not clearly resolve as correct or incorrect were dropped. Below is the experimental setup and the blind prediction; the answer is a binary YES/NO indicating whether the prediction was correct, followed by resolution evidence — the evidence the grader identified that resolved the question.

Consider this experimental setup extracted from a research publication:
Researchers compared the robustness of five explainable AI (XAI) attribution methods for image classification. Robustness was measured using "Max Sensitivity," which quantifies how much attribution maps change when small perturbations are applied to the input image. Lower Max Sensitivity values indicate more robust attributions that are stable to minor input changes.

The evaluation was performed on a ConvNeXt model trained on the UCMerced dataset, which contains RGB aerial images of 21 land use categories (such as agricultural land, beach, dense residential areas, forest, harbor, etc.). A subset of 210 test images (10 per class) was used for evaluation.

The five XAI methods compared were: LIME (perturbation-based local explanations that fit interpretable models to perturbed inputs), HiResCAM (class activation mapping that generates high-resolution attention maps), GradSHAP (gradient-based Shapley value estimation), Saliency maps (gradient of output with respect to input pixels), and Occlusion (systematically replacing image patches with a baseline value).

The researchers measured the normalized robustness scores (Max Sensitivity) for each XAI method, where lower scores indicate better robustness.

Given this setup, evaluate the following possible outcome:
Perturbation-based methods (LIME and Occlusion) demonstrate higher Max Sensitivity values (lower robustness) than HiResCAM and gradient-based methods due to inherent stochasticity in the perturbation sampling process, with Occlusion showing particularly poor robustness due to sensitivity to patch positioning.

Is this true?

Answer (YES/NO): NO